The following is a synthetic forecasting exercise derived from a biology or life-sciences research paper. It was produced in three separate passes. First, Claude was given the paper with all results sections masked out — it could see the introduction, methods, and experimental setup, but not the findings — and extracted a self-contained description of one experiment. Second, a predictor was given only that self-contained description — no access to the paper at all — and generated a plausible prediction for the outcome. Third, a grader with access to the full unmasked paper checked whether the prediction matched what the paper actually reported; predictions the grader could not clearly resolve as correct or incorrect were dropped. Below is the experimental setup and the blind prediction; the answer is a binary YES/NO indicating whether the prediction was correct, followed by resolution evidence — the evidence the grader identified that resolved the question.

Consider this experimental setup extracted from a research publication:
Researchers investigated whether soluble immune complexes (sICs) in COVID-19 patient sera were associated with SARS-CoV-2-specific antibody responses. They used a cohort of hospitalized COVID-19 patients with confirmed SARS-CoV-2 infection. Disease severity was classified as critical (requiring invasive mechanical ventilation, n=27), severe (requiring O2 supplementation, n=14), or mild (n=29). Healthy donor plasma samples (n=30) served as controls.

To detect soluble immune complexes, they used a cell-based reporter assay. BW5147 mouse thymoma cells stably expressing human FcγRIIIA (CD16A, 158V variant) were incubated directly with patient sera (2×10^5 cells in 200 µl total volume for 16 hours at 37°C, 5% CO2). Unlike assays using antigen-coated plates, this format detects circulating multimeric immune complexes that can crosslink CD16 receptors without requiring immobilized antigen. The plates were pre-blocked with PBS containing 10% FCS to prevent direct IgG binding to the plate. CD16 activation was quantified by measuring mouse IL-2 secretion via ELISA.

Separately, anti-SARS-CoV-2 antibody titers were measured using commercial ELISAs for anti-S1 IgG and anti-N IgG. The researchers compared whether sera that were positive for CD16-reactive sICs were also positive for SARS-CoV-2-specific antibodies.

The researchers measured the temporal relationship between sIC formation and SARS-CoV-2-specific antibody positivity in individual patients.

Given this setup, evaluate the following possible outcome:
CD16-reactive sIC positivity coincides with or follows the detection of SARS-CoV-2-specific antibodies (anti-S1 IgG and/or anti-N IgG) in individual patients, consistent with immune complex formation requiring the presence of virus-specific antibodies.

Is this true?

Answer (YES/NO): NO